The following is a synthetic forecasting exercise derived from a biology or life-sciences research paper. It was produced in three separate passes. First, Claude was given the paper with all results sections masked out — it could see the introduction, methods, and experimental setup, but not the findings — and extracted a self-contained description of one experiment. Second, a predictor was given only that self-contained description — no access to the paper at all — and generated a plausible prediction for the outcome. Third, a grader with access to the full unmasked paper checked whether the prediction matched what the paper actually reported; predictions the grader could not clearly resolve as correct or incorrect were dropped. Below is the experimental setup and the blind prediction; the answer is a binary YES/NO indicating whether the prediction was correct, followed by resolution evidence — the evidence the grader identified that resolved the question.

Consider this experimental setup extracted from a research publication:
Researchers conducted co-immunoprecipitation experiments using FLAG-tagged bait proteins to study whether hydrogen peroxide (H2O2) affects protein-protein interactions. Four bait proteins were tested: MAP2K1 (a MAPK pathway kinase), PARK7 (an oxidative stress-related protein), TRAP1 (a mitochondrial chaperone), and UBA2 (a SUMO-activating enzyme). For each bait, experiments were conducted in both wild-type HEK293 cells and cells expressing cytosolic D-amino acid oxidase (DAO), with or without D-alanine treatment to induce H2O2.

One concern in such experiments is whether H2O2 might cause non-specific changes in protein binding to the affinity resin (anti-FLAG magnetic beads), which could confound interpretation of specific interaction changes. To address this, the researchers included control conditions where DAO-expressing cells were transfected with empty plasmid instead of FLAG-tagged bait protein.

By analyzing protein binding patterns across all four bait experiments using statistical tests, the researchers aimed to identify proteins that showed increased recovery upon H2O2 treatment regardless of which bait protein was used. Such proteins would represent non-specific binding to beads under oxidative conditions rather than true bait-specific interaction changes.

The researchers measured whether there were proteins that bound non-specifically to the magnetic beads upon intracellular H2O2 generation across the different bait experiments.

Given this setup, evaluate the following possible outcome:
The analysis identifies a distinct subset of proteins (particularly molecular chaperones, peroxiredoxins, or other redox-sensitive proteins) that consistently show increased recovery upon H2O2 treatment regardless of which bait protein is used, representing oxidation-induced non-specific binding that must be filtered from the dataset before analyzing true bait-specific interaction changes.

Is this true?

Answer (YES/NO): YES